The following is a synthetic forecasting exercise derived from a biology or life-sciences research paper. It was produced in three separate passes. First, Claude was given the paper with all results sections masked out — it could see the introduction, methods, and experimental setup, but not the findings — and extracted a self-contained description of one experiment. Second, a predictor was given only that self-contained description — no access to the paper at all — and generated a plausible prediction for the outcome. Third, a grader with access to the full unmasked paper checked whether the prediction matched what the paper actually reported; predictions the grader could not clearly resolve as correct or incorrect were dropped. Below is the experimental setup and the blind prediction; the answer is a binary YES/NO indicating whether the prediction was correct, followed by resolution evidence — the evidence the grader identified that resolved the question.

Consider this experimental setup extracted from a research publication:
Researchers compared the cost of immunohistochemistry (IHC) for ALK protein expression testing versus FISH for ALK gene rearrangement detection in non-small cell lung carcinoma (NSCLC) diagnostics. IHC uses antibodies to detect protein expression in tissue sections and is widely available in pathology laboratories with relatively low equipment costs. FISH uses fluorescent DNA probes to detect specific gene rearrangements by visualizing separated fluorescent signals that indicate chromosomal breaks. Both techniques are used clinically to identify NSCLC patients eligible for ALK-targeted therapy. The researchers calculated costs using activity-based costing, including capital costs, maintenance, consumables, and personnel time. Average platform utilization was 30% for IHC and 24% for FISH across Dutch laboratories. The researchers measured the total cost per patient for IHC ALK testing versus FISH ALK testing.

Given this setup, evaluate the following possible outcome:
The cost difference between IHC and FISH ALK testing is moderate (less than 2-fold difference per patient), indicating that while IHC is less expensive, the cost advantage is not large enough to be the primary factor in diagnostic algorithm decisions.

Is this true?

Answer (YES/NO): YES